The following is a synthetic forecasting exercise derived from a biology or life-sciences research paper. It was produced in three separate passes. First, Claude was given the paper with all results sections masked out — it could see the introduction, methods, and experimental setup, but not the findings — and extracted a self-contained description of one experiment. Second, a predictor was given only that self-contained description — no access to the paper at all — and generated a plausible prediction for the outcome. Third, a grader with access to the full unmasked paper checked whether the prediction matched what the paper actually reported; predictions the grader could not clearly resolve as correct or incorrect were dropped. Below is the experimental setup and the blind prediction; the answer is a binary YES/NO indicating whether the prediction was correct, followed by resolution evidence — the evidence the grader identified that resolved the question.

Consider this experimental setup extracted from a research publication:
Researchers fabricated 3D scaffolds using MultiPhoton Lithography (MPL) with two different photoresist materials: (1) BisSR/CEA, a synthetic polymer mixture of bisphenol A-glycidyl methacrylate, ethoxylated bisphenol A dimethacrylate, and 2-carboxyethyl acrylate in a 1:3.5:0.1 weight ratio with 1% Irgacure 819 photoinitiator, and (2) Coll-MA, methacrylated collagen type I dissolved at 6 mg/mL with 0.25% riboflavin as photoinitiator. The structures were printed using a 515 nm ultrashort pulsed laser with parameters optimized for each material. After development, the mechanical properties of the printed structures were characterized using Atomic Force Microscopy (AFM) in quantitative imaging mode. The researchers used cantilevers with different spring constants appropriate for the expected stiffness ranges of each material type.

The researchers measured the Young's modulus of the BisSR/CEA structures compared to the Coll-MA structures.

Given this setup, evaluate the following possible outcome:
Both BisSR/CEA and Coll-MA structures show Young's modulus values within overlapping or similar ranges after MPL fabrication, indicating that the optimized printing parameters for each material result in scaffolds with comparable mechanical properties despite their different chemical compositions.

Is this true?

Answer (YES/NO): NO